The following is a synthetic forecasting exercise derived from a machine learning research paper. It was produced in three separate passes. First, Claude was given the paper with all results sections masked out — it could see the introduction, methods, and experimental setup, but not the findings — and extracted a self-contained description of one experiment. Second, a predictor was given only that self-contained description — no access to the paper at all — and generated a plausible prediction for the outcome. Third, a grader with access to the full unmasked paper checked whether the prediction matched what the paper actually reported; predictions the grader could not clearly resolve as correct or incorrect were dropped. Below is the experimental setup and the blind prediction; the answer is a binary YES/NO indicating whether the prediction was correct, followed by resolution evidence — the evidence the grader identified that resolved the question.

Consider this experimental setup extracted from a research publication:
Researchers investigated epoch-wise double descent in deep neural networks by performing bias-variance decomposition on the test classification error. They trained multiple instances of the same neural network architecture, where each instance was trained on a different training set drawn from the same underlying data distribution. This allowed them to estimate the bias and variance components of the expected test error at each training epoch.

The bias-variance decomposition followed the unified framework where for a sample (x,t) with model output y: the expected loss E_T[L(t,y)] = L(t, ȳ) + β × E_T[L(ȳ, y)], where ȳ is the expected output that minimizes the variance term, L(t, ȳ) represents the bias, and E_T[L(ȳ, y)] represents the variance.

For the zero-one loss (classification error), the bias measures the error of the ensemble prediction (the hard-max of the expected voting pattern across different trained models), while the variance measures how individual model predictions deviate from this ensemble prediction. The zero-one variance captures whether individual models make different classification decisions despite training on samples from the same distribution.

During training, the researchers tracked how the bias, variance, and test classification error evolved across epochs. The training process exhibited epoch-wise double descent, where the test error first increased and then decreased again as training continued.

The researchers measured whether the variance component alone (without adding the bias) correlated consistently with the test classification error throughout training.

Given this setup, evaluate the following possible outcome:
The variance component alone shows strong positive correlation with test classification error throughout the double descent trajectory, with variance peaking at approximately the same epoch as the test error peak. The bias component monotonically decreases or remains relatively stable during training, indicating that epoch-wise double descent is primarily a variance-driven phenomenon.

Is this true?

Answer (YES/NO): YES